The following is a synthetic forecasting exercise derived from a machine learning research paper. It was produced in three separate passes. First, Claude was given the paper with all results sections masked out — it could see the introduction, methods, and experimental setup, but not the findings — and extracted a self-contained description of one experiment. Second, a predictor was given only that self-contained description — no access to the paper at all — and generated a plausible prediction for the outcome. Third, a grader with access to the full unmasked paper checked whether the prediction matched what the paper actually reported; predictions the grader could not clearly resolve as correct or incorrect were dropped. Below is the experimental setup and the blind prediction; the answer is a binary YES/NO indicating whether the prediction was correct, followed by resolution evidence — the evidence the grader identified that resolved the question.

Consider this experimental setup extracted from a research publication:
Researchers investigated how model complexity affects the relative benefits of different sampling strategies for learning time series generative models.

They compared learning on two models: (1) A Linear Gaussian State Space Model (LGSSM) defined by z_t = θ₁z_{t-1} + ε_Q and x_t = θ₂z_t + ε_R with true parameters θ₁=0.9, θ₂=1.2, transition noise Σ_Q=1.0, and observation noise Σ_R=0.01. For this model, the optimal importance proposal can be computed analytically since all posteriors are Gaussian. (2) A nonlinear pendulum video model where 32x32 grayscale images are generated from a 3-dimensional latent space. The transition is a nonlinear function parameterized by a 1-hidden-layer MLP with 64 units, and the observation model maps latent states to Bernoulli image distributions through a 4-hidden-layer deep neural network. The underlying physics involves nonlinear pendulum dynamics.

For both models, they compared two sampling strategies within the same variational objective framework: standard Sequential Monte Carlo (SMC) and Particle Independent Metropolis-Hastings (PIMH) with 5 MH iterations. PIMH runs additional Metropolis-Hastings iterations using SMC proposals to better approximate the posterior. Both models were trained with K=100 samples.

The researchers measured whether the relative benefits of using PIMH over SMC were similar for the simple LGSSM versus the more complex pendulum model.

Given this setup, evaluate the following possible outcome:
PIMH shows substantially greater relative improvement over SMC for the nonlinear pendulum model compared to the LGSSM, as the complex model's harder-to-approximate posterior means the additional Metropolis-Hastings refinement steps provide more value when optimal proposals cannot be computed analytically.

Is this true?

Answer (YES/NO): YES